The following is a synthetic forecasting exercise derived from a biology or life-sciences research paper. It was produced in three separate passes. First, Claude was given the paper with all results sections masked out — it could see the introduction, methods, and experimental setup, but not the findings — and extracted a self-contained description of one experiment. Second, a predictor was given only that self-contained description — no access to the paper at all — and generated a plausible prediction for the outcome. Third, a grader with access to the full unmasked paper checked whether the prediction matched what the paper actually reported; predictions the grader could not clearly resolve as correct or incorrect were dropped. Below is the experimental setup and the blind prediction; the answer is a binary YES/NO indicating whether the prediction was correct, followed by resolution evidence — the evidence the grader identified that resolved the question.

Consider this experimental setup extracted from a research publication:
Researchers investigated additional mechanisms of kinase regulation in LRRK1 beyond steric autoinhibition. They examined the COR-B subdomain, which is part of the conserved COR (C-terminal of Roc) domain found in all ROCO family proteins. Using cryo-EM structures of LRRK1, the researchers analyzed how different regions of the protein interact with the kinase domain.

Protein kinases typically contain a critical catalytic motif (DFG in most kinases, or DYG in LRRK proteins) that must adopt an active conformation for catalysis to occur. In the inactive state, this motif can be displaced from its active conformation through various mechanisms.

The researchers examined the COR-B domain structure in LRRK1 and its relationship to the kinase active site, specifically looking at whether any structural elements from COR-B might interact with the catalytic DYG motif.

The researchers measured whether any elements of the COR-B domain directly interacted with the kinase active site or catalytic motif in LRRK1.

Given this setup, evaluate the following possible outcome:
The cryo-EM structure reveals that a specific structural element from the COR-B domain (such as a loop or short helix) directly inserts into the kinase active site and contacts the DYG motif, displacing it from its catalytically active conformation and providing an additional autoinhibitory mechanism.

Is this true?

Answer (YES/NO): YES